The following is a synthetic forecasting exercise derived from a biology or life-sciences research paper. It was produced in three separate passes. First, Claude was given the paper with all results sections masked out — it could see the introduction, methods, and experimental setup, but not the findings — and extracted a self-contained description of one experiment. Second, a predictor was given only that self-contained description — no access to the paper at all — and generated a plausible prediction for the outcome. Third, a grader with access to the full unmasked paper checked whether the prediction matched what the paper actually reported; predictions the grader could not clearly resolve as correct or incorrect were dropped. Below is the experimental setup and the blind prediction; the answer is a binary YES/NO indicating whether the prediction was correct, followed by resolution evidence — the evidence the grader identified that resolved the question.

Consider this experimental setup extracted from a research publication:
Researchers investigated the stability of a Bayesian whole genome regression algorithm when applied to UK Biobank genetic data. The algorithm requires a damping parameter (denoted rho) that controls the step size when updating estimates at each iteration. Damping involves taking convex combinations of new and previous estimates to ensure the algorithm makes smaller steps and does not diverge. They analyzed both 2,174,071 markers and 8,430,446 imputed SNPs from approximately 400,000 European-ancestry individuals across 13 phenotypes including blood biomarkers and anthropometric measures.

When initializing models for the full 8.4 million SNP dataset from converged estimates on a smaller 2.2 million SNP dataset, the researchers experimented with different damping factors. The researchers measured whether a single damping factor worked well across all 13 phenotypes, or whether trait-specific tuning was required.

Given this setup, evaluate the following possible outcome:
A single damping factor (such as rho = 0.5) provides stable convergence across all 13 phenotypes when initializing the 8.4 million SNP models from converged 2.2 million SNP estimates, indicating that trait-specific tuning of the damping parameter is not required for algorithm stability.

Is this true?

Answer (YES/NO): NO